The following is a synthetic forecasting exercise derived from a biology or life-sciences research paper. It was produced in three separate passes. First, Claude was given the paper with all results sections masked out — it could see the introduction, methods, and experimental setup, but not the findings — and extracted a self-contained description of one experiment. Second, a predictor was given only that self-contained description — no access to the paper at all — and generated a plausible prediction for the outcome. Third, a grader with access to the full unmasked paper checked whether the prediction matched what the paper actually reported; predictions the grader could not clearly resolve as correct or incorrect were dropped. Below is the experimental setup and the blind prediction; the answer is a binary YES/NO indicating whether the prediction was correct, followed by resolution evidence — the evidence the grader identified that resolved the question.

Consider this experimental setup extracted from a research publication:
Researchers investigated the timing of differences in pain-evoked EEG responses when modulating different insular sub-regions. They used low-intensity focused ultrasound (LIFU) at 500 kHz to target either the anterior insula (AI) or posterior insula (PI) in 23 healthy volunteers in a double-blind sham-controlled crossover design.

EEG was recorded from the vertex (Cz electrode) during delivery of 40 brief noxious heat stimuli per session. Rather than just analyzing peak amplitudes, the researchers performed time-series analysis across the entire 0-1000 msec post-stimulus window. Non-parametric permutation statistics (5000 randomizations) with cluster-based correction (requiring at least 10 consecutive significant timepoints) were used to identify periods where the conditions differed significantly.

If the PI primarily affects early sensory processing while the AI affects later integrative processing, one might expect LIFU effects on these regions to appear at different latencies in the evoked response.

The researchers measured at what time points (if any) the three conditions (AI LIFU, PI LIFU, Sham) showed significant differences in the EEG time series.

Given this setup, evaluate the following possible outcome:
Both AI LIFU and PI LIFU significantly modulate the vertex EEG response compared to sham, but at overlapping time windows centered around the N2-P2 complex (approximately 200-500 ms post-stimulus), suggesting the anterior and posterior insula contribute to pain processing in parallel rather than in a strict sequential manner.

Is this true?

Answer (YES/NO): NO